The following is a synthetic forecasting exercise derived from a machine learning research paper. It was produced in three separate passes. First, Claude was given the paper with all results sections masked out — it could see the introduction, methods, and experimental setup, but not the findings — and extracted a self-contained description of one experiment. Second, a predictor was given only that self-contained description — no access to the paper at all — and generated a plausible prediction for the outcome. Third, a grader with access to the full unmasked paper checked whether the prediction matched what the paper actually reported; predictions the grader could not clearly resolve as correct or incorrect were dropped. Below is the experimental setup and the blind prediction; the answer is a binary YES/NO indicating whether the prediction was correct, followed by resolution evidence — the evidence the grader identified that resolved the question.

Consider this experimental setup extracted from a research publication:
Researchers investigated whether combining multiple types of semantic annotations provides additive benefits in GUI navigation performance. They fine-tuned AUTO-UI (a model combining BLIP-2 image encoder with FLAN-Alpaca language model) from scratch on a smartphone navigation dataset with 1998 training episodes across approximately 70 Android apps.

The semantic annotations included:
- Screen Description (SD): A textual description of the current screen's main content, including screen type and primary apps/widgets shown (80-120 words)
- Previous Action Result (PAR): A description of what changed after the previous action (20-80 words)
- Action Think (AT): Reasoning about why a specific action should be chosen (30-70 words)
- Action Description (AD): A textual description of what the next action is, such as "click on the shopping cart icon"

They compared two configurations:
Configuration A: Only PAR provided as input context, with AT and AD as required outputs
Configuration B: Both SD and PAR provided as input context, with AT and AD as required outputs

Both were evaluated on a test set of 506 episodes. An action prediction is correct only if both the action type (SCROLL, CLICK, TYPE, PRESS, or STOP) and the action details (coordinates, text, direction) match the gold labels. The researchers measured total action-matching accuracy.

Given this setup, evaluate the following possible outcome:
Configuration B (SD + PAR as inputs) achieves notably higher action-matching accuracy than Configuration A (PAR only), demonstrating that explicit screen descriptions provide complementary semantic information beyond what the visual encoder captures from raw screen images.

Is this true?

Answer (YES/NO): NO